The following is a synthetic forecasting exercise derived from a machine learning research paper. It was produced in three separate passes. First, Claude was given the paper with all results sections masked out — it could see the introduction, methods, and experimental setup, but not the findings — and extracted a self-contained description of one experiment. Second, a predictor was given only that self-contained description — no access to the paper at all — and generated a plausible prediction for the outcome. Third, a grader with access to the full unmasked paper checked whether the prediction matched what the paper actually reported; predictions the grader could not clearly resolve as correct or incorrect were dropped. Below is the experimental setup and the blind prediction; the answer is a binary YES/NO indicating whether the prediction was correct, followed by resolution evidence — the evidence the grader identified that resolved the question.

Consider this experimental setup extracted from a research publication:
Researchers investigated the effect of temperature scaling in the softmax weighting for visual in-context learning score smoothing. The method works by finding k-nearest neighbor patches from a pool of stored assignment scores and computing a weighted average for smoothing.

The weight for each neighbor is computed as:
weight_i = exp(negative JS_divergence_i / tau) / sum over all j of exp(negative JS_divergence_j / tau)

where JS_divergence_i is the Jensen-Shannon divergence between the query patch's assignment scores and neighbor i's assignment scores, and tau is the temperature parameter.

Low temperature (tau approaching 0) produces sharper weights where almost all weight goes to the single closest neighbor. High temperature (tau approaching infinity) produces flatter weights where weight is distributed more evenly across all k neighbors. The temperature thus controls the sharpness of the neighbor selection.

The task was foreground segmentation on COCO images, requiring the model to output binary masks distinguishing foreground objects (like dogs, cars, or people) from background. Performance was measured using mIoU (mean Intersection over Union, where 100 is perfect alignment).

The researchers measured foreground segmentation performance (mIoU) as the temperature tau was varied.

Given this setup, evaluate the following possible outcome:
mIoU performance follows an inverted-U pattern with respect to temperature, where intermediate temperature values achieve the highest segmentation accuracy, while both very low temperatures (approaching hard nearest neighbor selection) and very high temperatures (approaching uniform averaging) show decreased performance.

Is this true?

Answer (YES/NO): YES